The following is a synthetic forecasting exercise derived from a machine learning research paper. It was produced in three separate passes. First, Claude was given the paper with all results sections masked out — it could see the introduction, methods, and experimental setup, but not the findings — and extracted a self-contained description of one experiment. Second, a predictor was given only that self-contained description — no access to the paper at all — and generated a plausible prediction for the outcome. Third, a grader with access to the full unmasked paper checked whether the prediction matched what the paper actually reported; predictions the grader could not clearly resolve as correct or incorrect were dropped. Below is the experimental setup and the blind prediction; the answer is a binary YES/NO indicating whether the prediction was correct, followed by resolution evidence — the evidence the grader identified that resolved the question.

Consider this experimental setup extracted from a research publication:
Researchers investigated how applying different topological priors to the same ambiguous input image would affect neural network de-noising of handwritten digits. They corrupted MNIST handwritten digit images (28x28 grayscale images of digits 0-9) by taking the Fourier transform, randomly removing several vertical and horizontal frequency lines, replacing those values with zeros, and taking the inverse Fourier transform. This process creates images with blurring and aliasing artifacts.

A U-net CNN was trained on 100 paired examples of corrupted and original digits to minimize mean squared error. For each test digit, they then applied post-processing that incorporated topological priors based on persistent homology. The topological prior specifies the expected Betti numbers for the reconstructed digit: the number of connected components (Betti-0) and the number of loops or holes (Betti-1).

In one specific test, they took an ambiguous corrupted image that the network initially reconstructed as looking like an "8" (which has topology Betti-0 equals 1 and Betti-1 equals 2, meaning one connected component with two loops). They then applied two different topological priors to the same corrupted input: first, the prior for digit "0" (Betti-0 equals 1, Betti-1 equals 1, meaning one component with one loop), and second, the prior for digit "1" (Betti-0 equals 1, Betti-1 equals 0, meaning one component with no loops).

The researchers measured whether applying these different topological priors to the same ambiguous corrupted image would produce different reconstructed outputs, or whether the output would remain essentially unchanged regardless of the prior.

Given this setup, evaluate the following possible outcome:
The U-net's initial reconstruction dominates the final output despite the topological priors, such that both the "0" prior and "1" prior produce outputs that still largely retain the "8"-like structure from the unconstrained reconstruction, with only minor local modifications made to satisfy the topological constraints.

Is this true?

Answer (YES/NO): NO